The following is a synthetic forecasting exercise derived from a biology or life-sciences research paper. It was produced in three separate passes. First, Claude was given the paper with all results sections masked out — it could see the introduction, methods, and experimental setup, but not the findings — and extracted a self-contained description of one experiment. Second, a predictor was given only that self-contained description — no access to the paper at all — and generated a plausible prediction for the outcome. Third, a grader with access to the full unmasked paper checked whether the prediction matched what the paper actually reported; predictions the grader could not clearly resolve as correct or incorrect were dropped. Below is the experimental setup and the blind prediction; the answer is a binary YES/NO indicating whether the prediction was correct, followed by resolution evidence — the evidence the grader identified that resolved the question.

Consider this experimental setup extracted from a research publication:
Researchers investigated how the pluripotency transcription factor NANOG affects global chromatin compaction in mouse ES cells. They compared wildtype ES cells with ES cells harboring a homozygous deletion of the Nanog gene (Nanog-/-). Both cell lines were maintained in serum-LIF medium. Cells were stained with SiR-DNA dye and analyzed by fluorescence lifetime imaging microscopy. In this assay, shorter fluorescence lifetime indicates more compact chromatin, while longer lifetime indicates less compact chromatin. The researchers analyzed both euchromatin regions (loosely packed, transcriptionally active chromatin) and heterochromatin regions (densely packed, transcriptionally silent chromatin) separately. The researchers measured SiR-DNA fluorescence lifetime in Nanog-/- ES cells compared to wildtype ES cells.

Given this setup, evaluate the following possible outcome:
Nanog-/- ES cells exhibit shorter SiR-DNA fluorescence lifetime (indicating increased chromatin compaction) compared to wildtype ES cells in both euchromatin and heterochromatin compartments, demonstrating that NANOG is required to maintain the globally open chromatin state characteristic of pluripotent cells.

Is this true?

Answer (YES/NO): YES